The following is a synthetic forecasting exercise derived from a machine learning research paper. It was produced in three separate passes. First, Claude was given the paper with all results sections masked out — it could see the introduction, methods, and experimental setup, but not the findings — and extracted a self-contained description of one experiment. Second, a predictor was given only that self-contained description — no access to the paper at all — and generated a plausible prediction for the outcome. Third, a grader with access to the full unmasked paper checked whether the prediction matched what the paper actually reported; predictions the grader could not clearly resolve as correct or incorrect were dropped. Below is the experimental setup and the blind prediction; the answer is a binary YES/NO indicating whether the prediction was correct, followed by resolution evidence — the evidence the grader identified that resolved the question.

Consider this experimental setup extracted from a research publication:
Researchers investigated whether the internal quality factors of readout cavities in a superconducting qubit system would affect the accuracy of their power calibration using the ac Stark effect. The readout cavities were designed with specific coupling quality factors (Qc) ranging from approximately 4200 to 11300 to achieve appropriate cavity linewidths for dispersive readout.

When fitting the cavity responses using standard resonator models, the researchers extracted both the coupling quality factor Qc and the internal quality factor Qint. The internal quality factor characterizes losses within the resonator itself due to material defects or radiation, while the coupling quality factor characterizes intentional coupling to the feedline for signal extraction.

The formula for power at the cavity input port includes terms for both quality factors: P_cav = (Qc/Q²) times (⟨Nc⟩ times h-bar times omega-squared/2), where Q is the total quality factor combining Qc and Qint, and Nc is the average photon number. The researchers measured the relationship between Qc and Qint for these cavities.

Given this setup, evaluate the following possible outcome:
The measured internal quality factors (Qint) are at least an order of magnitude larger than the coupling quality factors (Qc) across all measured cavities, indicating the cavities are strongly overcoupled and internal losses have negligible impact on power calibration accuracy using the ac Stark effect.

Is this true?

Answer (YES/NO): YES